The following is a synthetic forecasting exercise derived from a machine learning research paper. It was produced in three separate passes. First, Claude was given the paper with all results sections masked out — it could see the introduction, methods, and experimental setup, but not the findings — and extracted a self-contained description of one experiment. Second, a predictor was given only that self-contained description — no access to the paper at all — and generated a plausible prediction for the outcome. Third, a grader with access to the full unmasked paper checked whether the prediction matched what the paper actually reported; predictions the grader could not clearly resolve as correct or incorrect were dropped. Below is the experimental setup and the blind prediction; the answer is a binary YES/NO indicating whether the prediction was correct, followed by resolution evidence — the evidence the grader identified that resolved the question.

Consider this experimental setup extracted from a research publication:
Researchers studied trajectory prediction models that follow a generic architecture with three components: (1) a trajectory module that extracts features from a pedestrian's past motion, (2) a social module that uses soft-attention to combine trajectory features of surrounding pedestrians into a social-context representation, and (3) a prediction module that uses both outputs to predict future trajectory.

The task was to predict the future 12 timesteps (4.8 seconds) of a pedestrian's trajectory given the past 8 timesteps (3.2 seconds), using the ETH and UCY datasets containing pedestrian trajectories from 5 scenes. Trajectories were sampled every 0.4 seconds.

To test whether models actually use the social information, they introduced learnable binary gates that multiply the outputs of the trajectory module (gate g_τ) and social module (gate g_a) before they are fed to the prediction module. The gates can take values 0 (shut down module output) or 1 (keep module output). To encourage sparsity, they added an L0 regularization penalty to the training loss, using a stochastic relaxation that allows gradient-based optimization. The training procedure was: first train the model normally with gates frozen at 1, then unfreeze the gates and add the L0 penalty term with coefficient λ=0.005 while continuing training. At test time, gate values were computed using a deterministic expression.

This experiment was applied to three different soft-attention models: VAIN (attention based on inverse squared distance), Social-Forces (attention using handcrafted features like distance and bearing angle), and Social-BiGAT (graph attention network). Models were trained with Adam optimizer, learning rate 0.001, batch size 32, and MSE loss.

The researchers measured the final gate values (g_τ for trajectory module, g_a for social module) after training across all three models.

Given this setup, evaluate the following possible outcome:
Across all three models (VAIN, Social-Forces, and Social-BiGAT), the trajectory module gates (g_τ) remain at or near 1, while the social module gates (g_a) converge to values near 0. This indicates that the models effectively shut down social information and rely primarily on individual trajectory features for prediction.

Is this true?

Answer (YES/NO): YES